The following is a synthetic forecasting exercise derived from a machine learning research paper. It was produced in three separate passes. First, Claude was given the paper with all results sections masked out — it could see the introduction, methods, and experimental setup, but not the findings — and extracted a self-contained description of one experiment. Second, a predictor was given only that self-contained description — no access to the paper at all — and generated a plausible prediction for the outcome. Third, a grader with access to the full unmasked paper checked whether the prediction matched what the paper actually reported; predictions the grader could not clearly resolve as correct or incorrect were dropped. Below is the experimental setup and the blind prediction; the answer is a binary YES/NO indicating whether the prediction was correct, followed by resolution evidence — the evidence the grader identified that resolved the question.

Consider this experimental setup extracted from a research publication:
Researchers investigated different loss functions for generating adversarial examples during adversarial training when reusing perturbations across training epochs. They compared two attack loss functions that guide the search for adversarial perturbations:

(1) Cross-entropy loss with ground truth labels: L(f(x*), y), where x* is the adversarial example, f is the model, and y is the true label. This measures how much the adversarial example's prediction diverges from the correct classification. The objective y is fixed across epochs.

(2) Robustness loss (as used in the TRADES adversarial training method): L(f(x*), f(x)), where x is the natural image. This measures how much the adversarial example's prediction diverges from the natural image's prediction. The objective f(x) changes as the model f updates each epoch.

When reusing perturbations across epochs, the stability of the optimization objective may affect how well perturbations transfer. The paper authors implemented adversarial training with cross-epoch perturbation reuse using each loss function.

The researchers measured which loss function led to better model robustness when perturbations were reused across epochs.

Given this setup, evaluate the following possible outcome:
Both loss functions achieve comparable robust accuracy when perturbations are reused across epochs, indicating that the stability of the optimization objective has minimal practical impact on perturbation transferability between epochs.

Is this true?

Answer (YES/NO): NO